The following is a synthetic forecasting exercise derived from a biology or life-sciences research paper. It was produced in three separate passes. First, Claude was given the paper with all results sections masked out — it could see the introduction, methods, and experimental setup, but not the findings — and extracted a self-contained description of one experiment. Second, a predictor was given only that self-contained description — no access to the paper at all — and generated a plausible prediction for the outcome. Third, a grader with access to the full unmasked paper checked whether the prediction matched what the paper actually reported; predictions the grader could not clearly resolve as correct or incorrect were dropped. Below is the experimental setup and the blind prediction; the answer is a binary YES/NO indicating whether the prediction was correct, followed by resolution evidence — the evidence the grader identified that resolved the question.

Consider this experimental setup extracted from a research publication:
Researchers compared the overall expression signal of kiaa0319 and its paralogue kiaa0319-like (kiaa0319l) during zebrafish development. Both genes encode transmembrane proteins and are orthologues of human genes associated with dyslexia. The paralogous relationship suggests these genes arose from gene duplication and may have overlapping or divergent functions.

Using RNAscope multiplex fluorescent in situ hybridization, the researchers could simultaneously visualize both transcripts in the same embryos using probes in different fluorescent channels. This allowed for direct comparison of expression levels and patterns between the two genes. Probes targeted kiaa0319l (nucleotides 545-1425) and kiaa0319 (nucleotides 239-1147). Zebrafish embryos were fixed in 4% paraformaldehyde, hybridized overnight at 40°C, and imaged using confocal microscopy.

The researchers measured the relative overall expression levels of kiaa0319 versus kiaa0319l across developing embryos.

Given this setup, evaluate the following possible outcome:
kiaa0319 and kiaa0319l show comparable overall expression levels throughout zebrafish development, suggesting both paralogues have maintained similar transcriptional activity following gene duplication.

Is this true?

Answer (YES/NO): NO